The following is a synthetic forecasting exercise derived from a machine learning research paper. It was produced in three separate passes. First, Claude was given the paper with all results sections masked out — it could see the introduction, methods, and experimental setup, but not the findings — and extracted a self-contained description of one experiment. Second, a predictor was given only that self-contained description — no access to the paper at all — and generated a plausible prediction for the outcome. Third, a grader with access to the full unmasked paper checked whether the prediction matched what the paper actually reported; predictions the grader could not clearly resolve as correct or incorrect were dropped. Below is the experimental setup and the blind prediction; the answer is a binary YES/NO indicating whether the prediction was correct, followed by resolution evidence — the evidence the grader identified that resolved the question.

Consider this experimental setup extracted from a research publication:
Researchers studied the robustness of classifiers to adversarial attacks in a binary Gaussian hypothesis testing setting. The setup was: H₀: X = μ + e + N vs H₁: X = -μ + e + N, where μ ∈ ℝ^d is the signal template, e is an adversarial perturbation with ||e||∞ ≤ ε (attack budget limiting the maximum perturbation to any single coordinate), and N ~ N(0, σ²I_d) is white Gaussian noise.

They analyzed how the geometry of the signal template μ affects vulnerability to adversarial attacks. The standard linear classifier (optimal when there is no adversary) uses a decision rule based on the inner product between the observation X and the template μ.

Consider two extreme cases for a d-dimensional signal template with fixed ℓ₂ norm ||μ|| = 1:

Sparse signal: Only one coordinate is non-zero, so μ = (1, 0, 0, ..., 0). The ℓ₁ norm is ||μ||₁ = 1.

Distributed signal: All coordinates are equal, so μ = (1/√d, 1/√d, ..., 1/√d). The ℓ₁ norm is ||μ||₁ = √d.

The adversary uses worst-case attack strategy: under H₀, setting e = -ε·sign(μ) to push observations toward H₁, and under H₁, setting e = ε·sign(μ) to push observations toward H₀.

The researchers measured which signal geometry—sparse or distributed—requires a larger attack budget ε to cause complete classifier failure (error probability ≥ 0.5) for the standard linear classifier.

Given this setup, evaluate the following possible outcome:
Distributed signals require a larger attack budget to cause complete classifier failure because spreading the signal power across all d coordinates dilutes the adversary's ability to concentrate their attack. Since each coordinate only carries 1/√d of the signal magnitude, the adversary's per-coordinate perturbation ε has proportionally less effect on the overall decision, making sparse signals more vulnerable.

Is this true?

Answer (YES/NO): NO